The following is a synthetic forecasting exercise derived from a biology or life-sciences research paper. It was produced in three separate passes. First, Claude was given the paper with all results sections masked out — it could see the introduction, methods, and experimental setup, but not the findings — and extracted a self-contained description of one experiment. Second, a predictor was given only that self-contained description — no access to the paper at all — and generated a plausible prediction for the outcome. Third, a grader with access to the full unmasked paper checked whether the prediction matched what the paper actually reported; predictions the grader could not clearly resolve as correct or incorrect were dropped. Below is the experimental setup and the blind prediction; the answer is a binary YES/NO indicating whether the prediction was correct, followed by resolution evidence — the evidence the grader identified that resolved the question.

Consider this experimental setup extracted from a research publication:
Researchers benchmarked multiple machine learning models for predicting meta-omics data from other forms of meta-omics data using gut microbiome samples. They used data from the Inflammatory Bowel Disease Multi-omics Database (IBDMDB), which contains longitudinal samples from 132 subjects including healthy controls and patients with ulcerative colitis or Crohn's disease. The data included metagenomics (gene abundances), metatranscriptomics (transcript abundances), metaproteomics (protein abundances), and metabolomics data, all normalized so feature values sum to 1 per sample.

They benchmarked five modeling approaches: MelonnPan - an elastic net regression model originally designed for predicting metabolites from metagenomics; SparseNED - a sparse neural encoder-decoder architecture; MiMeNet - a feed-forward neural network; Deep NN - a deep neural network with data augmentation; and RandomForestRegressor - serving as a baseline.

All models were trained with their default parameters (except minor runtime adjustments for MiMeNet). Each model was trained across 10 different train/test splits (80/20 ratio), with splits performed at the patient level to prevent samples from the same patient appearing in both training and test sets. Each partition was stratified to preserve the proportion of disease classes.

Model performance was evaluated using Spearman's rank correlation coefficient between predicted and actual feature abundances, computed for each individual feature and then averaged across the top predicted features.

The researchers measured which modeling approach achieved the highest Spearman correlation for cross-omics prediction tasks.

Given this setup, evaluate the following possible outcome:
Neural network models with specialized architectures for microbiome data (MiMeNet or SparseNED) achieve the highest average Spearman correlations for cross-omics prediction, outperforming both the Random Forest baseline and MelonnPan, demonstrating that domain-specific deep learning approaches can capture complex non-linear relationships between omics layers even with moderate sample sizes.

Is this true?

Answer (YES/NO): NO